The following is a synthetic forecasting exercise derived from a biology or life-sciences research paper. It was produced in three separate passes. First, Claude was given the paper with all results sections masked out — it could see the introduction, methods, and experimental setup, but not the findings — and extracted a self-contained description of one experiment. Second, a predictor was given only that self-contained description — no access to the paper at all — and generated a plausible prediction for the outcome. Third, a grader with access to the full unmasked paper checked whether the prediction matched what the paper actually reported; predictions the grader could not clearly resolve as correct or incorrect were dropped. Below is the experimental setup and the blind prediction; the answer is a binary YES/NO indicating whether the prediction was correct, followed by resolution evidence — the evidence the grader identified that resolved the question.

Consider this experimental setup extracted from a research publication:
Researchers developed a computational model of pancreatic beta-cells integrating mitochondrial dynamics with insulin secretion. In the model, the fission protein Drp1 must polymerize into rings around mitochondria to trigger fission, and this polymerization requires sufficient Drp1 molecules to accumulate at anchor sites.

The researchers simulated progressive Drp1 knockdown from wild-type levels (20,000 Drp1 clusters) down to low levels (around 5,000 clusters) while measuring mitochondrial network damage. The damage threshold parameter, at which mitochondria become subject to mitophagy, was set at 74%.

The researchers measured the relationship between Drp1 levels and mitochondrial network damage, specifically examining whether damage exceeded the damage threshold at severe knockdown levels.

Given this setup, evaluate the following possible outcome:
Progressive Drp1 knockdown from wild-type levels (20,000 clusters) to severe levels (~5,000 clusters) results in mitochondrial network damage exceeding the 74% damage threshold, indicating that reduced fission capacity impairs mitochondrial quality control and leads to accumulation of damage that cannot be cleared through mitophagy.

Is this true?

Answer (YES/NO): YES